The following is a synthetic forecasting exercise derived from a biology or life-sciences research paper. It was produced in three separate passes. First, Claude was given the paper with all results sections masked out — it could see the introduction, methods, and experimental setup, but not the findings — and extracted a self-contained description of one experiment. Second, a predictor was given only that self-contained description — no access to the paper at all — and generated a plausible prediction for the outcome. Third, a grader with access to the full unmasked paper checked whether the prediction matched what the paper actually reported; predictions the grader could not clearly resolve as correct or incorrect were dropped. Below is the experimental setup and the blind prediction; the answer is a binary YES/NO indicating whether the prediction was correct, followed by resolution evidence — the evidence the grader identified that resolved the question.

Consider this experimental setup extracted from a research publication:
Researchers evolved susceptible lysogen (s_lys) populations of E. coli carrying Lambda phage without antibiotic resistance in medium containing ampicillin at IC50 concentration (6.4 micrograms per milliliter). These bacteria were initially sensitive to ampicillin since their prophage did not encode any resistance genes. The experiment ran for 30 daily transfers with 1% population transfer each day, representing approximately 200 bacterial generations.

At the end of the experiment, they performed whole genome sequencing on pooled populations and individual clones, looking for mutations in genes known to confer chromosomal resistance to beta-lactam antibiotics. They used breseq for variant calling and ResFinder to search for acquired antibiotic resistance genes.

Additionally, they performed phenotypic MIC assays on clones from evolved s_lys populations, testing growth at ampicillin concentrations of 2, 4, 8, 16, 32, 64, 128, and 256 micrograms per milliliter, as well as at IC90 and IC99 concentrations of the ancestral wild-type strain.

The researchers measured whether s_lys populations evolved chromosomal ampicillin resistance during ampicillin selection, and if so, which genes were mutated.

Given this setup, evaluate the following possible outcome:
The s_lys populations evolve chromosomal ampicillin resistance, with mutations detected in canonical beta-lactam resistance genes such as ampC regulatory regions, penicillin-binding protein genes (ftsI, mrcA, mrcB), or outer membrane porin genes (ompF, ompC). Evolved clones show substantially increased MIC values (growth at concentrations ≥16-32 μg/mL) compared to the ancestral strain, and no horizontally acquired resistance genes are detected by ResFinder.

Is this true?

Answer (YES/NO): NO